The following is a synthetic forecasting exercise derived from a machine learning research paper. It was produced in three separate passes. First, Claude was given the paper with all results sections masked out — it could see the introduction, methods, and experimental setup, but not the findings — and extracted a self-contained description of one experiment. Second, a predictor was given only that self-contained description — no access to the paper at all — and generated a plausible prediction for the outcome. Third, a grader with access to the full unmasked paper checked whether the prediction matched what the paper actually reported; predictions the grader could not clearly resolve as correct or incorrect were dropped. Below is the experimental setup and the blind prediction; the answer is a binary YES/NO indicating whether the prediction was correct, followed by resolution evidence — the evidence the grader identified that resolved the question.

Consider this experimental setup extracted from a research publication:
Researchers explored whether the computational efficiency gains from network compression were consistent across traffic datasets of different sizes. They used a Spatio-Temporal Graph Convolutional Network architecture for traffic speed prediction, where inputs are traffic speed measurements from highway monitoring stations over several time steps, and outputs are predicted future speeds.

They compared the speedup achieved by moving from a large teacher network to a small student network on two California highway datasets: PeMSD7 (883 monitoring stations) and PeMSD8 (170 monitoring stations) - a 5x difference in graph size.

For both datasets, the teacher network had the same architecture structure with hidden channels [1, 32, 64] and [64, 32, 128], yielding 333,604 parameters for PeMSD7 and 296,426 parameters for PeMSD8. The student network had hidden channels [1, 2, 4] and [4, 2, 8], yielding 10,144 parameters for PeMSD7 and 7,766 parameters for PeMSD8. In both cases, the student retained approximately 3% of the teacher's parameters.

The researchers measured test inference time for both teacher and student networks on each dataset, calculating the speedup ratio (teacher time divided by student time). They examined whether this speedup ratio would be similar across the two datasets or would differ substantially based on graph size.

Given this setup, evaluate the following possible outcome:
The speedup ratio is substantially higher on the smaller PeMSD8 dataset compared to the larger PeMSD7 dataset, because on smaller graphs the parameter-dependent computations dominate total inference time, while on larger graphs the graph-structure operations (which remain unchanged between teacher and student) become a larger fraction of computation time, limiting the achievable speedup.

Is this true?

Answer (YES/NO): NO